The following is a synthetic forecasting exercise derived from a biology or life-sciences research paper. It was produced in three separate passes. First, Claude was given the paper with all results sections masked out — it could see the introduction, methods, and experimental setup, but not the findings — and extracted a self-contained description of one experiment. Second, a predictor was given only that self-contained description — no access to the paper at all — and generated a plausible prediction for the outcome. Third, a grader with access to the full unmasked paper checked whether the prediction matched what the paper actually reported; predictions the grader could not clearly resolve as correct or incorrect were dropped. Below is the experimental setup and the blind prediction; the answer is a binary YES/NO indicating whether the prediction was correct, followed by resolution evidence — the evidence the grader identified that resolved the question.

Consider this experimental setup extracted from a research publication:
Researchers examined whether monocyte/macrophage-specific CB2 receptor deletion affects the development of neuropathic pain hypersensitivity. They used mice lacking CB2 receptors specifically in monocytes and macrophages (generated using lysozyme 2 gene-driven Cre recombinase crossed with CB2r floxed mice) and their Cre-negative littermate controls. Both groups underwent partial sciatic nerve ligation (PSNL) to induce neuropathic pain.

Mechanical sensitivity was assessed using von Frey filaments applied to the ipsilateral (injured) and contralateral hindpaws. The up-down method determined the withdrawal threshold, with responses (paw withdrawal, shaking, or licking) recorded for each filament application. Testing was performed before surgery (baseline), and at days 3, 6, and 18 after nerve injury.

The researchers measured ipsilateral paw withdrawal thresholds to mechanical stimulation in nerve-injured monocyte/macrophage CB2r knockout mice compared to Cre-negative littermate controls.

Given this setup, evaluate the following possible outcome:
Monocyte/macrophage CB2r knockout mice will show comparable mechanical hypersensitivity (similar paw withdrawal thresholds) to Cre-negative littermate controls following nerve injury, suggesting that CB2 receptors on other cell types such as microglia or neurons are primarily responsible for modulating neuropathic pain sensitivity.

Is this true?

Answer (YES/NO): YES